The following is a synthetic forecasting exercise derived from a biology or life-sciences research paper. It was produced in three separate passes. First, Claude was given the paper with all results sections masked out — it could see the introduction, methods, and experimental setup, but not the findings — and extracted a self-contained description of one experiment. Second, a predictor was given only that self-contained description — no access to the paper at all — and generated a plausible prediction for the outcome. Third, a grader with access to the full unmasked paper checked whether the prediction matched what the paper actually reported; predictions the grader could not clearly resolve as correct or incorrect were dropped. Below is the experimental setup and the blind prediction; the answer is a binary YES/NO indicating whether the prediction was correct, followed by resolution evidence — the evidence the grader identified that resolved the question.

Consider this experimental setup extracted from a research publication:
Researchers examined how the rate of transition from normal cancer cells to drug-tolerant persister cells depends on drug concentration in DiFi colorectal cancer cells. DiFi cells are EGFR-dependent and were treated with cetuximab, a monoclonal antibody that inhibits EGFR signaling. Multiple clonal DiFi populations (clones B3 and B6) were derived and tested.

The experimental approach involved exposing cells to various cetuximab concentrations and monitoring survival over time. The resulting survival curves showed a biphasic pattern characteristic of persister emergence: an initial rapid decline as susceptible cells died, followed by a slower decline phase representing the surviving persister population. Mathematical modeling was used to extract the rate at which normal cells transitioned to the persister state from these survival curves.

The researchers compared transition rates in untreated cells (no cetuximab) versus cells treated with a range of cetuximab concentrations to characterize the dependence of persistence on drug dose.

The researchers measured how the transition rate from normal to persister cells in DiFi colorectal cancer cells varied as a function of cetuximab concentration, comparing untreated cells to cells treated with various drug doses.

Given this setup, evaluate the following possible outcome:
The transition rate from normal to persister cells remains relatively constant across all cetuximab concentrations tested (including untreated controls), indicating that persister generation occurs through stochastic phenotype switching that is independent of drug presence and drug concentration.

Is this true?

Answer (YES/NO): NO